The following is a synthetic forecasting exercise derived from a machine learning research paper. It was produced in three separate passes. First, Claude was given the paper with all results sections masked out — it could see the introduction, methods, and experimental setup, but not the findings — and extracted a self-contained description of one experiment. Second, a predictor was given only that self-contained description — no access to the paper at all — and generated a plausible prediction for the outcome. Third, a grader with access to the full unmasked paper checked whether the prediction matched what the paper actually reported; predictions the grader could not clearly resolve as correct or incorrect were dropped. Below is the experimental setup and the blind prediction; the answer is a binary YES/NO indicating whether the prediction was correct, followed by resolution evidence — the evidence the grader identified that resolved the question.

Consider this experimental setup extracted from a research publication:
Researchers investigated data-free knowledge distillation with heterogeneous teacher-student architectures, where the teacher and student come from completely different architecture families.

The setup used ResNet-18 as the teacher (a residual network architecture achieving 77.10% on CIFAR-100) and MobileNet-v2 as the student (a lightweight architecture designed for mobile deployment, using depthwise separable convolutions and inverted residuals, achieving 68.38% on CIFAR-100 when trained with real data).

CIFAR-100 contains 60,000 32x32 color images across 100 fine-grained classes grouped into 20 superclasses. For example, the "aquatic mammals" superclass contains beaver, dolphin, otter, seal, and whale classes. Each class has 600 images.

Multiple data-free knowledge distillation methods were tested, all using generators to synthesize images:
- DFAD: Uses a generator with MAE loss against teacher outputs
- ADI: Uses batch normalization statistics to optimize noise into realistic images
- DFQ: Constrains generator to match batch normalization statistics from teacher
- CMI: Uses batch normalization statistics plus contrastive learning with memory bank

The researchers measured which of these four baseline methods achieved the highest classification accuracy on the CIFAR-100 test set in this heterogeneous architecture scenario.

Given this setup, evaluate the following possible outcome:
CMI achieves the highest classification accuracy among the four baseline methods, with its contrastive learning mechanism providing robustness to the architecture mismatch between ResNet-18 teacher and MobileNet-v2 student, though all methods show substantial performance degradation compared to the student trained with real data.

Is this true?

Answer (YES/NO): YES